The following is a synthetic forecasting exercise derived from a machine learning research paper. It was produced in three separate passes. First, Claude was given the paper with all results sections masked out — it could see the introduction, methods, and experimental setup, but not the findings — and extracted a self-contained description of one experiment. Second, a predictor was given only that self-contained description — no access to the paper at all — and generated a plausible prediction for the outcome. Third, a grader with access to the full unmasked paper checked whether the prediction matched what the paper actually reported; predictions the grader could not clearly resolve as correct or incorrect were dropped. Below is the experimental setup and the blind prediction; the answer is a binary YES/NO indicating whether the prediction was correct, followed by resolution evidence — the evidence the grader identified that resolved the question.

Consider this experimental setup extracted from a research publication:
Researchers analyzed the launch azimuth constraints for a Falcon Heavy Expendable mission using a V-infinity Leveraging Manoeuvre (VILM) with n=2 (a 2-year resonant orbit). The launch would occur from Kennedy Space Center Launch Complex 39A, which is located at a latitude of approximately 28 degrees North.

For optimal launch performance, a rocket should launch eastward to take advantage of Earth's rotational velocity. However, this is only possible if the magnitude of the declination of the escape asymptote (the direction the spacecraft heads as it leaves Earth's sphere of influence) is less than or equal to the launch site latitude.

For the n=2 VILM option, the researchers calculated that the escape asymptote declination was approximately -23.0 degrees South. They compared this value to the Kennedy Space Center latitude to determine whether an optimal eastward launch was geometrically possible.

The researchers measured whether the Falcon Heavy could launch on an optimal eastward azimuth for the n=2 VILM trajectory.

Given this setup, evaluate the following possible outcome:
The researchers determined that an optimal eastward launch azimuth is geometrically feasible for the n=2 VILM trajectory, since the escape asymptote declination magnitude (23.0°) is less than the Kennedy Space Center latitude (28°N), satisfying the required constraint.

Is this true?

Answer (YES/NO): YES